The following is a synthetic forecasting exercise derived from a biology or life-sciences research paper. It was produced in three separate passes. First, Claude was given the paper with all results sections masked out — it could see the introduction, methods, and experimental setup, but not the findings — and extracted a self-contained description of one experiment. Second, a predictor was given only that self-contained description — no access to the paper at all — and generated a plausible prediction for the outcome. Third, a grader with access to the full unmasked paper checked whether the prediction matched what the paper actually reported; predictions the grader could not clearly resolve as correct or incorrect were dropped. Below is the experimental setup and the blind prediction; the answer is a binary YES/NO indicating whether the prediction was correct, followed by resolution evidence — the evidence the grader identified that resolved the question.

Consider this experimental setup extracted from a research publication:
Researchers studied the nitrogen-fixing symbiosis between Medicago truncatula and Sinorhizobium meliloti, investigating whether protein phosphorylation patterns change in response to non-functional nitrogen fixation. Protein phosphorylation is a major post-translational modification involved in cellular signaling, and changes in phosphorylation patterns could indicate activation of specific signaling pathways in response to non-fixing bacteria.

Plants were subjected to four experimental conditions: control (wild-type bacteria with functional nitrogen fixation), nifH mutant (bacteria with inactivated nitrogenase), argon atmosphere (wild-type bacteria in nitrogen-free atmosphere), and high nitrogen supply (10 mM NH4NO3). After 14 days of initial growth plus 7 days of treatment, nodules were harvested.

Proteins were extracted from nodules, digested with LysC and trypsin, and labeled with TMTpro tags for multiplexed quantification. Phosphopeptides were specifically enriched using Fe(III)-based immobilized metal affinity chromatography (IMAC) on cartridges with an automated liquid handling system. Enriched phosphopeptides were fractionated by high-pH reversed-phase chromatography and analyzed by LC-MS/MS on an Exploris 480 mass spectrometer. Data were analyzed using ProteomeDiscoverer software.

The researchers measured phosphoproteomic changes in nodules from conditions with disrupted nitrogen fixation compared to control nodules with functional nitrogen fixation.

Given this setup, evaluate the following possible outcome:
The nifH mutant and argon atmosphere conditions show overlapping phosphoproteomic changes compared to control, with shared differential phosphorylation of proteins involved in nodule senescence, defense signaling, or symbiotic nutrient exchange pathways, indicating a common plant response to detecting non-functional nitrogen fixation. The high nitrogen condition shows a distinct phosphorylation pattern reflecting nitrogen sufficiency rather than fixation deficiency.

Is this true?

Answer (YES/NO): NO